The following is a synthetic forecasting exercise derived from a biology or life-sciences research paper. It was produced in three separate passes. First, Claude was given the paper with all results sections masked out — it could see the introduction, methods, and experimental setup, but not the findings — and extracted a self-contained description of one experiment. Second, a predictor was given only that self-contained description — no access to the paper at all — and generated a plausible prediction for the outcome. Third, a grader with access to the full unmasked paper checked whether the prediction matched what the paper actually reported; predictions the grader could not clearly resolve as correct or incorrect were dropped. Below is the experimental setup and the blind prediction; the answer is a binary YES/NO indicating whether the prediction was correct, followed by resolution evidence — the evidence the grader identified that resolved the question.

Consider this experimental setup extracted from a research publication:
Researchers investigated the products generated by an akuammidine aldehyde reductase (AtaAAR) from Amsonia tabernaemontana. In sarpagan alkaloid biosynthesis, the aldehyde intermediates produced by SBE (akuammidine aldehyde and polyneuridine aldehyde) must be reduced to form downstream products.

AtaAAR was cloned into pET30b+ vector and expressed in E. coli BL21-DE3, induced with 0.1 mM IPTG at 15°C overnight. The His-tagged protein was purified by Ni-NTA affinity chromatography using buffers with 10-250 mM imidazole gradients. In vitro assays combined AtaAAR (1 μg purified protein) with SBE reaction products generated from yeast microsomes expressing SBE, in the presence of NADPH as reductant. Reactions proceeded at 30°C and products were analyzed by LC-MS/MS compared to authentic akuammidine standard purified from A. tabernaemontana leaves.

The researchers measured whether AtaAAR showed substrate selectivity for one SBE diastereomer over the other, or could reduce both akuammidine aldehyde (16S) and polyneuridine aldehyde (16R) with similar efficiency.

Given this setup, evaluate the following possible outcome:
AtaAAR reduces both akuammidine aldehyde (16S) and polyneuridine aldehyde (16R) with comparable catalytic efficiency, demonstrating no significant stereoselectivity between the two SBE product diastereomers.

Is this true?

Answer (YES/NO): NO